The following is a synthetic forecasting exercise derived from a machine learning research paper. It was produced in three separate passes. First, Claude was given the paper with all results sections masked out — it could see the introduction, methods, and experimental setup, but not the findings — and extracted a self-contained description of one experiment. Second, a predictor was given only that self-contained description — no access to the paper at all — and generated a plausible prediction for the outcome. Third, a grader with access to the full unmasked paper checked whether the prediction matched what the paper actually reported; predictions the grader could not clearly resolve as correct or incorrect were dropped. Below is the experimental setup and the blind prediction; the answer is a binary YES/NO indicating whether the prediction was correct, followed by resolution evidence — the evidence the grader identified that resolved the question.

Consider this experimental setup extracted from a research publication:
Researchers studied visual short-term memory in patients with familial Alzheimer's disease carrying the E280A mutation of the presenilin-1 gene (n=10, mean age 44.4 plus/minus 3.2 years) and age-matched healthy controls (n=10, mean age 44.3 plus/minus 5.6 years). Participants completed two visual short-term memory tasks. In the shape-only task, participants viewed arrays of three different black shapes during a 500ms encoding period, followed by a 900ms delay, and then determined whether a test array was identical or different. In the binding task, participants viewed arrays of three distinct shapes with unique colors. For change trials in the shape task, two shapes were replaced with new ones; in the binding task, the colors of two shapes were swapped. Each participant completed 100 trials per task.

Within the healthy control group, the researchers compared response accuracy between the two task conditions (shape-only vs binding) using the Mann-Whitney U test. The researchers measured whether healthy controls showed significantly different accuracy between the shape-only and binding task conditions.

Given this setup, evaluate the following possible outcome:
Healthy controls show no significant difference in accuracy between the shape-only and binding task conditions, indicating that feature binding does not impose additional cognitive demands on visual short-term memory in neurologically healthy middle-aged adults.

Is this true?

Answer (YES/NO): YES